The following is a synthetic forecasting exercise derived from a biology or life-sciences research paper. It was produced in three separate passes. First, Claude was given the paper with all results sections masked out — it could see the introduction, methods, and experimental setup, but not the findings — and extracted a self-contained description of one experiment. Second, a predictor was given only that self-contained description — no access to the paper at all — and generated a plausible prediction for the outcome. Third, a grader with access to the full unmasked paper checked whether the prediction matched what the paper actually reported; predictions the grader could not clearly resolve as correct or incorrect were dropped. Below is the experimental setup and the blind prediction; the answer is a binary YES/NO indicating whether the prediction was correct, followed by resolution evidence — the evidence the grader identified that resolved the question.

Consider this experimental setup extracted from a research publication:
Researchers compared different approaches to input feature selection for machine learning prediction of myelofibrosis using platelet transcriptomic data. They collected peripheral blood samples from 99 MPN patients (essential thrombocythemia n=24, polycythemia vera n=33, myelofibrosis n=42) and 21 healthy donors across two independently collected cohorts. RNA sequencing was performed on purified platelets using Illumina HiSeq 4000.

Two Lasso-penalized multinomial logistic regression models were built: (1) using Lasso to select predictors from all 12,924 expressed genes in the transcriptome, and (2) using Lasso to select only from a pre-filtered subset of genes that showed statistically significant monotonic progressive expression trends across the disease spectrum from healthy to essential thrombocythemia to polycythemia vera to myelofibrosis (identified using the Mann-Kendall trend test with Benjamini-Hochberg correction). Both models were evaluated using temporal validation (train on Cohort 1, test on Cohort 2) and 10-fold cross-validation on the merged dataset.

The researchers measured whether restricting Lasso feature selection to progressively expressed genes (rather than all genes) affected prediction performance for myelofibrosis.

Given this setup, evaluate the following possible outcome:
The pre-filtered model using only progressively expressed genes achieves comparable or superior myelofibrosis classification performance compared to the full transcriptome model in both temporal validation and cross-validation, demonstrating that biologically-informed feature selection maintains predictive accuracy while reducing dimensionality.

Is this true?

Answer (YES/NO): YES